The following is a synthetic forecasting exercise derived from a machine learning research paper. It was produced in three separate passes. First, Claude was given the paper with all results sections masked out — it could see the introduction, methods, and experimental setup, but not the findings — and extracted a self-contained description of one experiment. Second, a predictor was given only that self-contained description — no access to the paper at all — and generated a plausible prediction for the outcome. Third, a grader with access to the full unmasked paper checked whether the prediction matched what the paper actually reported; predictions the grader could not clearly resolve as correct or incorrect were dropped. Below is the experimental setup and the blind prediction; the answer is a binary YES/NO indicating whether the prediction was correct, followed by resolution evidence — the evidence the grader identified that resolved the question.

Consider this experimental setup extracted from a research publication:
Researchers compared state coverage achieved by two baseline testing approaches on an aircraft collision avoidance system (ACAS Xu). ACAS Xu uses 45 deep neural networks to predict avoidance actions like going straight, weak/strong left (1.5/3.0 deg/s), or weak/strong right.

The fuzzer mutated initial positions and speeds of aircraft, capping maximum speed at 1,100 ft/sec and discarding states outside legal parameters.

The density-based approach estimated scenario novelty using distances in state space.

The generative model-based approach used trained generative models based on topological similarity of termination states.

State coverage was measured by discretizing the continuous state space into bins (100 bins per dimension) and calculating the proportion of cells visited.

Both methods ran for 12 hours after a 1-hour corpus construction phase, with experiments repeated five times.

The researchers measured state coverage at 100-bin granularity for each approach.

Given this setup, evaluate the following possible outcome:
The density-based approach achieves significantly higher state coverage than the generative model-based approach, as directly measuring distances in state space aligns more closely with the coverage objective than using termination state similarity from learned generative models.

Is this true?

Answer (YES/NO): NO